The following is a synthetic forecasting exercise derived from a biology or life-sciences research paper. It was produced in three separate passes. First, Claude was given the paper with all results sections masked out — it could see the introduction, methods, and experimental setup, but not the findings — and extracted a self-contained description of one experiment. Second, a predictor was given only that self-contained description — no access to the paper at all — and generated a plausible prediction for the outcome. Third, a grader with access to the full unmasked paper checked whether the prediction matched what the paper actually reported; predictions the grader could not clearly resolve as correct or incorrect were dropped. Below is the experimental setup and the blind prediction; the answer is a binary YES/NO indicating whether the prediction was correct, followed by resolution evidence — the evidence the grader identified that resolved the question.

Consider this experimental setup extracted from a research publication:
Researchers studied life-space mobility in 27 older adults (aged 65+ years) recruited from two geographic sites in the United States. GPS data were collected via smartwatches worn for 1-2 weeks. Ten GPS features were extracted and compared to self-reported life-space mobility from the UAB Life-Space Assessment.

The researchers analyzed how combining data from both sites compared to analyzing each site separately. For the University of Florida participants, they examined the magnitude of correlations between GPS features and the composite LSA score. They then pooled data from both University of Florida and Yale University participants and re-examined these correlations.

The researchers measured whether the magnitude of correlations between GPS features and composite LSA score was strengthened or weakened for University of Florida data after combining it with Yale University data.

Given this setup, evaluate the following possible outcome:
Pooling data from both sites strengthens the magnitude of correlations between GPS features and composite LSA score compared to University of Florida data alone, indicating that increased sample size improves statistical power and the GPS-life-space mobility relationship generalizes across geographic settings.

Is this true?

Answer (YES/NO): NO